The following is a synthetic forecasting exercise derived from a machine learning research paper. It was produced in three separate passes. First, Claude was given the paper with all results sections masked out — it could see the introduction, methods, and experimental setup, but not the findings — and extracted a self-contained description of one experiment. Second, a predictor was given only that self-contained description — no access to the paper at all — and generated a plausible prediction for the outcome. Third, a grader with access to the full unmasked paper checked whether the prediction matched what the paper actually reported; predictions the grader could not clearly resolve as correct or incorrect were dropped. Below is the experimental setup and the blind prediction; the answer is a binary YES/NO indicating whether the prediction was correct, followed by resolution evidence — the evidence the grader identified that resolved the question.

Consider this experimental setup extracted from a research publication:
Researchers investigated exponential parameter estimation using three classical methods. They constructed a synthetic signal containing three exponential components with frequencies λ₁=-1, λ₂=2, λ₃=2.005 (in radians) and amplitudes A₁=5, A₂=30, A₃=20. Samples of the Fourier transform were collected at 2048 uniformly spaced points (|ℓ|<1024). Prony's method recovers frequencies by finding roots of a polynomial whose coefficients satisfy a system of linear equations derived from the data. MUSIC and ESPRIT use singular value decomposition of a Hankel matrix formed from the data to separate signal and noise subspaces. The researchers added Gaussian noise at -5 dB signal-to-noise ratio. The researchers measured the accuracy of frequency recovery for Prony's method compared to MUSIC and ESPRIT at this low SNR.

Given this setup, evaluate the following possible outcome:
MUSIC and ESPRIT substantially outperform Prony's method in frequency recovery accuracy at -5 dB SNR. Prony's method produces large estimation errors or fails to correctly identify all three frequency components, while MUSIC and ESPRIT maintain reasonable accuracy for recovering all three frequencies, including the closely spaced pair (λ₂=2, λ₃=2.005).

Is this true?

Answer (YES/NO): YES